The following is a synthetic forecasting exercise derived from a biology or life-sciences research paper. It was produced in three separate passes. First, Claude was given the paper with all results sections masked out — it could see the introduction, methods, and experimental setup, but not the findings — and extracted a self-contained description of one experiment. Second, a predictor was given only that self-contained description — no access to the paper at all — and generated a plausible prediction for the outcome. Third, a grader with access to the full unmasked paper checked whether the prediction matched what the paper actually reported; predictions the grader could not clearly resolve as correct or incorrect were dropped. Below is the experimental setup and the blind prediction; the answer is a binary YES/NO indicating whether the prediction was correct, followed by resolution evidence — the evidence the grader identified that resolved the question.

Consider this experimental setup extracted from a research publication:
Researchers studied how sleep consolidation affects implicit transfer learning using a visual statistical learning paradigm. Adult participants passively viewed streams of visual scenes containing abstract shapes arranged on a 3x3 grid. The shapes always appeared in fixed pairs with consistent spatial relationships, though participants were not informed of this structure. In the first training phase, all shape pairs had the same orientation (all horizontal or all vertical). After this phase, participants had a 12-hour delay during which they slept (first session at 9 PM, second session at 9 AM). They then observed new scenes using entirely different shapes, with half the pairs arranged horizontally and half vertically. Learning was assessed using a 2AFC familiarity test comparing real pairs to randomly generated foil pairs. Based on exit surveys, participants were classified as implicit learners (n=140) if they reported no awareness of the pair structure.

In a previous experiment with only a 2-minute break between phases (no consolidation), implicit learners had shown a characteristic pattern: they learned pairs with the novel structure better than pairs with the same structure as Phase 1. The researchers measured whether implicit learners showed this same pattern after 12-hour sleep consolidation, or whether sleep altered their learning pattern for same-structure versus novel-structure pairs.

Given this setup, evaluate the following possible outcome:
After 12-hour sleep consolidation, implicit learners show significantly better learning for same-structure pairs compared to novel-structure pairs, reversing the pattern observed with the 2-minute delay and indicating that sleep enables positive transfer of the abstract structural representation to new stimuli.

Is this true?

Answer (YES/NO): YES